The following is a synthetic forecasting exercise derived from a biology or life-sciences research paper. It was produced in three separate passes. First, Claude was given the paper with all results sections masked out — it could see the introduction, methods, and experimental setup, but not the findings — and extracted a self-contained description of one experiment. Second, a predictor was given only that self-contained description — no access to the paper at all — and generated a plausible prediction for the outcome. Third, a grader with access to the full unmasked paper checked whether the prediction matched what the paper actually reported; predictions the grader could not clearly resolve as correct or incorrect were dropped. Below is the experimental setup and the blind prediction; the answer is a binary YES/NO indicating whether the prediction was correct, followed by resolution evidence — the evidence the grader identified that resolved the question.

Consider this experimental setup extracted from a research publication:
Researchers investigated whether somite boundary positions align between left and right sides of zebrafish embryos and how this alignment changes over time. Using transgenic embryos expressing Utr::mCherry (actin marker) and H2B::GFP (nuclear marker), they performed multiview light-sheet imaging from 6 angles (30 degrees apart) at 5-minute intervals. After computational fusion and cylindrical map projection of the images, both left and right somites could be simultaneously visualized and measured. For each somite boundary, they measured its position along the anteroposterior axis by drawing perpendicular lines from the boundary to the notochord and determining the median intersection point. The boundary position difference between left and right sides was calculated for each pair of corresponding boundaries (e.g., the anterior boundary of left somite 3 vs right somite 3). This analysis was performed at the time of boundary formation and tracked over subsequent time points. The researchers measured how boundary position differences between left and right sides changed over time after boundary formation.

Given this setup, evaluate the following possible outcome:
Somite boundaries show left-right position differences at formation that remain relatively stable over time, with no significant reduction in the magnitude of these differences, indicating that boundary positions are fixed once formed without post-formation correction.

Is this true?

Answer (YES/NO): NO